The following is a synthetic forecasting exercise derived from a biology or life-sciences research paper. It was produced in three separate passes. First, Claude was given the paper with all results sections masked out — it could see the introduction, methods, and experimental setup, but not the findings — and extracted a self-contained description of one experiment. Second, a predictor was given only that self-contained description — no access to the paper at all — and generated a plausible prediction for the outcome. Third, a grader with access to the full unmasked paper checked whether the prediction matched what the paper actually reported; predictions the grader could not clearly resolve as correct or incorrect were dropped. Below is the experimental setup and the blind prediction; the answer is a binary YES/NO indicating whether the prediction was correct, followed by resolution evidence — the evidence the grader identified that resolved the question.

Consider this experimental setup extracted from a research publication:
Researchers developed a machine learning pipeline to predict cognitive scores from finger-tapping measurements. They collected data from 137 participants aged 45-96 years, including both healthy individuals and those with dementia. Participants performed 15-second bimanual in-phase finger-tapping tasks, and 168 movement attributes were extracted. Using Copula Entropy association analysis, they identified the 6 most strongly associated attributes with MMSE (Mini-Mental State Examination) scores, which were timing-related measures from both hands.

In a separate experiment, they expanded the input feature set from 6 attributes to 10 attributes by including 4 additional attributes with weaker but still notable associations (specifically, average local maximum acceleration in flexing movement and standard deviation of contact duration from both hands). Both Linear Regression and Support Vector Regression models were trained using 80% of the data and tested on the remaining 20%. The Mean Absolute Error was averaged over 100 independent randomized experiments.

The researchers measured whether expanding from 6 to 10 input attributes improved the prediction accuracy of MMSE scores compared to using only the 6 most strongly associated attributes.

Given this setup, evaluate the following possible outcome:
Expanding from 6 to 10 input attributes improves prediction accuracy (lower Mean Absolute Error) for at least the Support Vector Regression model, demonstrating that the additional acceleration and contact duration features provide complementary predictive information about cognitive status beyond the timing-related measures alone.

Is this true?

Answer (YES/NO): NO